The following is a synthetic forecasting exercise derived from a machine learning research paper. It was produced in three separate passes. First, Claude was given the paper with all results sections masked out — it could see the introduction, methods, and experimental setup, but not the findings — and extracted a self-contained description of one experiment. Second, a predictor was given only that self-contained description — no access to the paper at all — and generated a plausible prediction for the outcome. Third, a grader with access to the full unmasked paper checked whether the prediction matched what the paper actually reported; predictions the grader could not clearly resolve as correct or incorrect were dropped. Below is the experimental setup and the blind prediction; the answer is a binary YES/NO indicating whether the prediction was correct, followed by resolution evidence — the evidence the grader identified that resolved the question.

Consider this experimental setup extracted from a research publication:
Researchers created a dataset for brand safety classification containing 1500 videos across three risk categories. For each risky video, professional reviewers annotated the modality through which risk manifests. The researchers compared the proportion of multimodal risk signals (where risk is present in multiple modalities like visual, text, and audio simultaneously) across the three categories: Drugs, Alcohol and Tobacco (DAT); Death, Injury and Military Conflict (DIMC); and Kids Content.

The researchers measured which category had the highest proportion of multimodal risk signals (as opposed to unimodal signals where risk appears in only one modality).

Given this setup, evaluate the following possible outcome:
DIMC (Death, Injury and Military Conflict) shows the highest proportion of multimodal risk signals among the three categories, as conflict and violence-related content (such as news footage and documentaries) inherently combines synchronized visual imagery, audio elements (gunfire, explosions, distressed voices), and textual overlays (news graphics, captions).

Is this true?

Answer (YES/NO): NO